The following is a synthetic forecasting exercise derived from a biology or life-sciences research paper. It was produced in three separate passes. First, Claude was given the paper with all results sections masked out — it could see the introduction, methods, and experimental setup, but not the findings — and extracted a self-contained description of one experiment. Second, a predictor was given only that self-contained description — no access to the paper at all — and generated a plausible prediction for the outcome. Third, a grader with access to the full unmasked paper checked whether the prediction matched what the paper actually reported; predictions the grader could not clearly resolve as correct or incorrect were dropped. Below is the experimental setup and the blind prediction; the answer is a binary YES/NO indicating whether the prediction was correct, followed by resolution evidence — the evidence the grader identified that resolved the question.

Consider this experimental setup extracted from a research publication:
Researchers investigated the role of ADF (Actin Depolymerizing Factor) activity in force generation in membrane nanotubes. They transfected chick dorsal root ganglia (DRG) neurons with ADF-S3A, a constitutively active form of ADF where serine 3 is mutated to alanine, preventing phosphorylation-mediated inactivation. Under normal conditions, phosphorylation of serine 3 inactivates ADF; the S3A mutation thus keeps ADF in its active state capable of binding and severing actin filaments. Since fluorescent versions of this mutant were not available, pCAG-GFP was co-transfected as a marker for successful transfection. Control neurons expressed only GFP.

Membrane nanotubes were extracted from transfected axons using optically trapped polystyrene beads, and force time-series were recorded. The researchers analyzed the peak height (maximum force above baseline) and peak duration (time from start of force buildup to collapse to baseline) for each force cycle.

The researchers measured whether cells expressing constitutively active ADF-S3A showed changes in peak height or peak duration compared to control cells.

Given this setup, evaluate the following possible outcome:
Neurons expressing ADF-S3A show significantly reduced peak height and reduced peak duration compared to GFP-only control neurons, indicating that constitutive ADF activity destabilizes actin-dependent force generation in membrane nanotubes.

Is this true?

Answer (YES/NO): NO